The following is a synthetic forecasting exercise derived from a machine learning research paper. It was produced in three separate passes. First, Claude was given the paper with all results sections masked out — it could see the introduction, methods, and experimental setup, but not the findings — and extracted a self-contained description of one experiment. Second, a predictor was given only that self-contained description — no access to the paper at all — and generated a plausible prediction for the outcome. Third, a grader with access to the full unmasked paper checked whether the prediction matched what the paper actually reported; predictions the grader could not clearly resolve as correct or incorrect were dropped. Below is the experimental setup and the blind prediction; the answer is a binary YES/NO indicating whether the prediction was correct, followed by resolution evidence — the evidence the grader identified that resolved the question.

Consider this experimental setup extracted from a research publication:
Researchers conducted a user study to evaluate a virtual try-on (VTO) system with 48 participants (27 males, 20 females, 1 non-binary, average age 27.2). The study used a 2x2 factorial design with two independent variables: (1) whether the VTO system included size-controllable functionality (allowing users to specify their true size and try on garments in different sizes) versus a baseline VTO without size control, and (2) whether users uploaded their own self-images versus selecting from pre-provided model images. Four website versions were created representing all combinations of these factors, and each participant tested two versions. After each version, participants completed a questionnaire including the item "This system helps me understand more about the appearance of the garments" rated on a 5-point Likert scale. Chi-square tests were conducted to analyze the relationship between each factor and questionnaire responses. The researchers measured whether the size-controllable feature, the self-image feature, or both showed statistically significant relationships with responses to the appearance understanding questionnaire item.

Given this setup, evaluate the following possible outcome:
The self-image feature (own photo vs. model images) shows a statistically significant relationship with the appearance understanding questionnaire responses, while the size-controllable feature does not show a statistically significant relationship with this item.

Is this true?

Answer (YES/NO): NO